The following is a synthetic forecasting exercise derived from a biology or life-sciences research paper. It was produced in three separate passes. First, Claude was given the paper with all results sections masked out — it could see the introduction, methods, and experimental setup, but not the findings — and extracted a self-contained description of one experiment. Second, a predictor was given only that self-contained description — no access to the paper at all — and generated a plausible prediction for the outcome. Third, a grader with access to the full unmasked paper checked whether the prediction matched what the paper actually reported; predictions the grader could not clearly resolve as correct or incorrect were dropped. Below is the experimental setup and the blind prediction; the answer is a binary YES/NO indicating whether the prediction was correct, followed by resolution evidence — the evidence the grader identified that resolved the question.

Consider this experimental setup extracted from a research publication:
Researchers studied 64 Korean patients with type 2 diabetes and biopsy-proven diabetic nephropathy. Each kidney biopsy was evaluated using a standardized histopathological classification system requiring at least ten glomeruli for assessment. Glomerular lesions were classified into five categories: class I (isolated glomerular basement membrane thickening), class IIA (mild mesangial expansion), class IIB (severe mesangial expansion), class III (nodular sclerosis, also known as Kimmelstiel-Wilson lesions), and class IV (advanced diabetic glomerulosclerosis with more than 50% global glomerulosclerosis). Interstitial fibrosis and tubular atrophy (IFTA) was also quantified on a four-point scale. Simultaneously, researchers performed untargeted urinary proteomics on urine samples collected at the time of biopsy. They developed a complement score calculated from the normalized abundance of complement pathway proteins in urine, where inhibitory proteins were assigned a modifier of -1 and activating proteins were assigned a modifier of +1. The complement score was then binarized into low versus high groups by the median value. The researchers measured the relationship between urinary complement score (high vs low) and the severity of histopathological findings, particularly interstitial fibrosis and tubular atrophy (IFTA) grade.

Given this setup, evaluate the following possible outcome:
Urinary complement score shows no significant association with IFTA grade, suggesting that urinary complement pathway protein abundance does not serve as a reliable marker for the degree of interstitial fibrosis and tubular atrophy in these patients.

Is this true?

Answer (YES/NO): NO